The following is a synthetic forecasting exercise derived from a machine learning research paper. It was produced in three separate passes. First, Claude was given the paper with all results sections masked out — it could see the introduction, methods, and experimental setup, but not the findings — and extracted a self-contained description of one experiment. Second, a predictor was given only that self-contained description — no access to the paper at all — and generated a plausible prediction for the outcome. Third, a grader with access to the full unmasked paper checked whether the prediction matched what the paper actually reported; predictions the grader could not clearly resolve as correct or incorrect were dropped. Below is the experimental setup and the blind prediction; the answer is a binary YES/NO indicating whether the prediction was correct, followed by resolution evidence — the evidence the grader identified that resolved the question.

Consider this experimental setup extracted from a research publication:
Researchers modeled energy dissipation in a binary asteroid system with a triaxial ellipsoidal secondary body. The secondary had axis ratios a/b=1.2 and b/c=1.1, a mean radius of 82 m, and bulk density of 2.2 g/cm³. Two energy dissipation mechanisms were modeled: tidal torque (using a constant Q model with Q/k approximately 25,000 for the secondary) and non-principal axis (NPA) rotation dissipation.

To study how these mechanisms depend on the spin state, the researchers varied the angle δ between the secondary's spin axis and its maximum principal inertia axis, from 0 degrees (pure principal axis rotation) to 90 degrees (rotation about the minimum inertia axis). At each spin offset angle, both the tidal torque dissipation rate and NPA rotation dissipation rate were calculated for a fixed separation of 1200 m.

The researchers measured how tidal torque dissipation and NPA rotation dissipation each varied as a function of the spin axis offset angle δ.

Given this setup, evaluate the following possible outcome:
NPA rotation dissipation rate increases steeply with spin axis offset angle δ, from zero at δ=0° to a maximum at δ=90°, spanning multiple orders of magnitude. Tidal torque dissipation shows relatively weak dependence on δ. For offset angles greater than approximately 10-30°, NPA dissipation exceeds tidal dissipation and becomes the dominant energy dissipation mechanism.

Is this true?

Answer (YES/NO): NO